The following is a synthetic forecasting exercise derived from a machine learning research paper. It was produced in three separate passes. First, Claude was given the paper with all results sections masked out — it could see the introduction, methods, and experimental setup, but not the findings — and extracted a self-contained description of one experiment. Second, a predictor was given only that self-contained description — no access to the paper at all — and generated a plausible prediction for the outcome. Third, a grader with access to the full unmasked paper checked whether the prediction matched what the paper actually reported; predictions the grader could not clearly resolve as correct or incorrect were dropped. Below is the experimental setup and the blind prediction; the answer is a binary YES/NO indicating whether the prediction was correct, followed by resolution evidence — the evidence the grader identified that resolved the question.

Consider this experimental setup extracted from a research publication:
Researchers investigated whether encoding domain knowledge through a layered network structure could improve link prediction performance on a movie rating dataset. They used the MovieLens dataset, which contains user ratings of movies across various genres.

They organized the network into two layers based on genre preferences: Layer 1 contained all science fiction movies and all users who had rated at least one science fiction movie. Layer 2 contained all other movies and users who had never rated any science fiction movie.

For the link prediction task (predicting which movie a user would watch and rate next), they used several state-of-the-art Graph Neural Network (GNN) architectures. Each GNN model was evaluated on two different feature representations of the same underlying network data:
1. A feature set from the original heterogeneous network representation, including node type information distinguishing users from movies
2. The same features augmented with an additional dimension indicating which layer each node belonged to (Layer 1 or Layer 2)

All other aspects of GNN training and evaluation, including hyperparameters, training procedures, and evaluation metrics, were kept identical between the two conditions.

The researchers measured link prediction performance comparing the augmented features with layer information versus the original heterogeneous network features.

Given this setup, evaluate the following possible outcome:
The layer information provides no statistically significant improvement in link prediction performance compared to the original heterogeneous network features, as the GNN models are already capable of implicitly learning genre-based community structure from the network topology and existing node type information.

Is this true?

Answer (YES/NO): NO